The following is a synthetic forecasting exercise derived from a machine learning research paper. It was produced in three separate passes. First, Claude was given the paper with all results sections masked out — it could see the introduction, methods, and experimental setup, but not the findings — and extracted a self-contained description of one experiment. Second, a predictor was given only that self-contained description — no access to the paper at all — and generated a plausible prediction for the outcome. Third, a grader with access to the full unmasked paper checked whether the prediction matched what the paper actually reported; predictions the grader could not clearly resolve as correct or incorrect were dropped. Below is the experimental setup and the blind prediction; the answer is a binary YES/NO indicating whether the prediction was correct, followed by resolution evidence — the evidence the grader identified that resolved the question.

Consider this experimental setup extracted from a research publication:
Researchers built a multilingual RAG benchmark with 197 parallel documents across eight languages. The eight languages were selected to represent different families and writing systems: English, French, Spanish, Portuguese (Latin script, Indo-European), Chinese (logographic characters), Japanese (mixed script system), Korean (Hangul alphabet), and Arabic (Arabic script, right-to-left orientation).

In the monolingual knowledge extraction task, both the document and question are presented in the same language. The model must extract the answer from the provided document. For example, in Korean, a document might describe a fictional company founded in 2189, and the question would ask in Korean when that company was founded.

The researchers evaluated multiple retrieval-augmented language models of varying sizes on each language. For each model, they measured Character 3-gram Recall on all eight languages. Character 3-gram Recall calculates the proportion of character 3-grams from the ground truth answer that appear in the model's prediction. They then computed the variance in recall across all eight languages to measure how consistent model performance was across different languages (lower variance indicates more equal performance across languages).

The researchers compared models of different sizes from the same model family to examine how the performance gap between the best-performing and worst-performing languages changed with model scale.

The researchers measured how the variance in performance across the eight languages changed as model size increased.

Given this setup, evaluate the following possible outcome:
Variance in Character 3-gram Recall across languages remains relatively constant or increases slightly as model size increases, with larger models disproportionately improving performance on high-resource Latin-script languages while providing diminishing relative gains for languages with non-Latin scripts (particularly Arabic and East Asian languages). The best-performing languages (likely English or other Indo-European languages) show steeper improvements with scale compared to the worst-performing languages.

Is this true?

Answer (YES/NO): NO